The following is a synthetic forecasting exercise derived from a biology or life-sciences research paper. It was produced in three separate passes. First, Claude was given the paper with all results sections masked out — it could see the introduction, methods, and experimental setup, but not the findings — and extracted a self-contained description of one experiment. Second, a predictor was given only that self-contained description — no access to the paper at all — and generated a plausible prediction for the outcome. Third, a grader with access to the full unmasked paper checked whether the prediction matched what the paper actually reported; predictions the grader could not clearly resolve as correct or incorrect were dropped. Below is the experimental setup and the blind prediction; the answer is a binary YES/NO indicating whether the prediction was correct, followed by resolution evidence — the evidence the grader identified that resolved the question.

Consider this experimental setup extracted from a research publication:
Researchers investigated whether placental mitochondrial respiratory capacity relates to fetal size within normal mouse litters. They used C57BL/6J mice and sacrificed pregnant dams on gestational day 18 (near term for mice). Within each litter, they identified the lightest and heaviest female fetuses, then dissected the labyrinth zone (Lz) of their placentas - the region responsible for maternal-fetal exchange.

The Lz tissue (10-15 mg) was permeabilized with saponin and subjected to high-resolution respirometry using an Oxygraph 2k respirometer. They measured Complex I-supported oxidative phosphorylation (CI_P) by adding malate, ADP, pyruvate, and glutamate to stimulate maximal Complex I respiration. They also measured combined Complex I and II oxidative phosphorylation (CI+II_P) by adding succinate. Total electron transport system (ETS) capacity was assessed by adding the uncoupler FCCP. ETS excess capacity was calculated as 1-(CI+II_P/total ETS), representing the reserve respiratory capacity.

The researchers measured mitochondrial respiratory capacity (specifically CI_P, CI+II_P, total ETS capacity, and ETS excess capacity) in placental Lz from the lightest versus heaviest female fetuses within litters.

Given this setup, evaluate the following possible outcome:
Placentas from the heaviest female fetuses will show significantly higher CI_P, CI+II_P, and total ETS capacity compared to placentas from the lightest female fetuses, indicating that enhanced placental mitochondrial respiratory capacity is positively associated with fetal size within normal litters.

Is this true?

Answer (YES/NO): NO